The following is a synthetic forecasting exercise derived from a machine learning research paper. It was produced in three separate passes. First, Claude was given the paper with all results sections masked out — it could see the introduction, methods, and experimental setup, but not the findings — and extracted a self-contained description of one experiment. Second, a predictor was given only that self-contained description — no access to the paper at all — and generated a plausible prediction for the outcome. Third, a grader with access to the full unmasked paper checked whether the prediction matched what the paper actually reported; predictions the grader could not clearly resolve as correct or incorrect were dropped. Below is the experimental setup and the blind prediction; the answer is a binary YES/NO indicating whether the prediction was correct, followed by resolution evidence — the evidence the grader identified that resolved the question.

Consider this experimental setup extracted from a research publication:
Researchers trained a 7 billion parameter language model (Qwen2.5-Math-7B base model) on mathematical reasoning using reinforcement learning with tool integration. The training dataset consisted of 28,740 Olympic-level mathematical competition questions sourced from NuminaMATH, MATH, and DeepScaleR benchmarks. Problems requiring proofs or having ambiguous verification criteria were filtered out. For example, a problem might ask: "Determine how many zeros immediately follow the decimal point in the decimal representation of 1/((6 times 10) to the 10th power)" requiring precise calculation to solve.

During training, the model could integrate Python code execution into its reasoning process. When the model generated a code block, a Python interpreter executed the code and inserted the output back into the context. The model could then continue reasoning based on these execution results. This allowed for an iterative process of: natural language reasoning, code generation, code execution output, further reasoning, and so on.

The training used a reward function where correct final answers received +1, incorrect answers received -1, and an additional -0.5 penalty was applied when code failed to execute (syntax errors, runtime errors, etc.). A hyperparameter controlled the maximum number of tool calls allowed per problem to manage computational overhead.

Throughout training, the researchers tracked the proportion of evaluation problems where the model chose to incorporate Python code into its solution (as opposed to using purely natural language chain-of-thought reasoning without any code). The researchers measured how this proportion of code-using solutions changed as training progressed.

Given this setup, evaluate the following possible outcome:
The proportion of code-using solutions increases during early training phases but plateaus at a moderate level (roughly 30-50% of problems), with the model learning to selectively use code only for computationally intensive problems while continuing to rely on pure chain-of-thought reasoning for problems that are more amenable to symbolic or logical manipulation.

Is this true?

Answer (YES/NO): NO